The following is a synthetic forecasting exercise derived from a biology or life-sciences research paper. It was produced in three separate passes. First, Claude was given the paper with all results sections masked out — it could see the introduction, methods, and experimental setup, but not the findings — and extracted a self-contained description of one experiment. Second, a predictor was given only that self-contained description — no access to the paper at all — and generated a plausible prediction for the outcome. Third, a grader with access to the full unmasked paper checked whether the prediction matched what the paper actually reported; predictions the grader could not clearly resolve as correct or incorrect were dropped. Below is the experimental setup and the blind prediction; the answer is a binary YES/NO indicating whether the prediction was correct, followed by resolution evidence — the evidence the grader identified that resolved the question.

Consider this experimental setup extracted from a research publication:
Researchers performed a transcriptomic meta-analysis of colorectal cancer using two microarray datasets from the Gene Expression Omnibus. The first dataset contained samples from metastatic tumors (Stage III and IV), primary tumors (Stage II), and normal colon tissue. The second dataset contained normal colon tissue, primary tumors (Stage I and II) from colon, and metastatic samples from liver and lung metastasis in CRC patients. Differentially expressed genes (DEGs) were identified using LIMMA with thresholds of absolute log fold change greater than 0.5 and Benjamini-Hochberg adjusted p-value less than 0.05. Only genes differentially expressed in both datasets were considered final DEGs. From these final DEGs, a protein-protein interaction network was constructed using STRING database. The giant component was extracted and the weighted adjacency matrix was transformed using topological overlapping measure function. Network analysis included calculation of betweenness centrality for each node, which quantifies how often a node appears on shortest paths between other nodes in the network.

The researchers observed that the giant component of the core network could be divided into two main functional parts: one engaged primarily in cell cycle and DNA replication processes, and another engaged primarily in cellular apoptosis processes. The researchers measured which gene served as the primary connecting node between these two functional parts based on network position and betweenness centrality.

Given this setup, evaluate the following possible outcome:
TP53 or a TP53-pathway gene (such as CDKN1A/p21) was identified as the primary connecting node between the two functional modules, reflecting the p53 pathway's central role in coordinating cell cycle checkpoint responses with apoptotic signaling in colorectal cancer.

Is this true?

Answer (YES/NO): NO